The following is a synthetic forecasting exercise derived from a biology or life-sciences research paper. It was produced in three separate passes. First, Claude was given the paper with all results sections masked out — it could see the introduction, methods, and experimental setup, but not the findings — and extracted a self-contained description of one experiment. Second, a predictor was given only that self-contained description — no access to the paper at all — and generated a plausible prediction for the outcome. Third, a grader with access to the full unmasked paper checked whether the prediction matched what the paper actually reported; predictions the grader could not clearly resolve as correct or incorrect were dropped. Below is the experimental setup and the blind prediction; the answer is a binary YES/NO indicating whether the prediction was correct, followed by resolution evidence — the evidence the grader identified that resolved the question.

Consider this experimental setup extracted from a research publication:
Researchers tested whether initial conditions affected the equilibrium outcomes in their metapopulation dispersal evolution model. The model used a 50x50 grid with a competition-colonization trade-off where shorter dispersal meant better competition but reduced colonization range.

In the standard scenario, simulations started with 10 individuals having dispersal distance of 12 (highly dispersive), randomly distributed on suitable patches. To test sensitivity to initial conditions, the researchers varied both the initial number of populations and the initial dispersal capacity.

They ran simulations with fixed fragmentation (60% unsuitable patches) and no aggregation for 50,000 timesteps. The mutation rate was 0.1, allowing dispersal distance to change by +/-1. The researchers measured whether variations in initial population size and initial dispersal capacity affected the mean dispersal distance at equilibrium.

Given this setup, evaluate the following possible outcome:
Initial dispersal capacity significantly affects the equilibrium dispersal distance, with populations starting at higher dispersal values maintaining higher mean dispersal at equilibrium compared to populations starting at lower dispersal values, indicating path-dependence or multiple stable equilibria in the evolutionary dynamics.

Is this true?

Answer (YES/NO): NO